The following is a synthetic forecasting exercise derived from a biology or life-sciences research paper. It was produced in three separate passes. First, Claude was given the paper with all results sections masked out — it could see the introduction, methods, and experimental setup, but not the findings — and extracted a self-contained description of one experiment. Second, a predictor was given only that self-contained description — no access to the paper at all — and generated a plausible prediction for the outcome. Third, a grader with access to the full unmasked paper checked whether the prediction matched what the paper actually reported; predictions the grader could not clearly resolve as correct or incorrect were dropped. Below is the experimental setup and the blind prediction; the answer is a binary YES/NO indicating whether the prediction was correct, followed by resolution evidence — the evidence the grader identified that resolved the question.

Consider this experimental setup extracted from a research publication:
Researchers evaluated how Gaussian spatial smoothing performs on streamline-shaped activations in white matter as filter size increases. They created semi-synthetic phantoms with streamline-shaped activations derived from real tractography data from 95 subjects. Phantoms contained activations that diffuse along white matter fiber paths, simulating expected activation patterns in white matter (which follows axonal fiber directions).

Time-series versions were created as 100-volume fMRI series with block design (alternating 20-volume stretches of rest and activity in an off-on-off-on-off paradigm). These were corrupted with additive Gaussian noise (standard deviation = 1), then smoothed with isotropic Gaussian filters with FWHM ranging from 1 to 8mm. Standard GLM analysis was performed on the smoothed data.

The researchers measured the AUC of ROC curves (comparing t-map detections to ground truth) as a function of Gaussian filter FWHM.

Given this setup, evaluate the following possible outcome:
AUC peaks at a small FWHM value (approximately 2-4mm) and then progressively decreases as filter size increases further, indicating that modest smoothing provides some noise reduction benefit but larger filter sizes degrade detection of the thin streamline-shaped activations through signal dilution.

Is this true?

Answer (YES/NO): YES